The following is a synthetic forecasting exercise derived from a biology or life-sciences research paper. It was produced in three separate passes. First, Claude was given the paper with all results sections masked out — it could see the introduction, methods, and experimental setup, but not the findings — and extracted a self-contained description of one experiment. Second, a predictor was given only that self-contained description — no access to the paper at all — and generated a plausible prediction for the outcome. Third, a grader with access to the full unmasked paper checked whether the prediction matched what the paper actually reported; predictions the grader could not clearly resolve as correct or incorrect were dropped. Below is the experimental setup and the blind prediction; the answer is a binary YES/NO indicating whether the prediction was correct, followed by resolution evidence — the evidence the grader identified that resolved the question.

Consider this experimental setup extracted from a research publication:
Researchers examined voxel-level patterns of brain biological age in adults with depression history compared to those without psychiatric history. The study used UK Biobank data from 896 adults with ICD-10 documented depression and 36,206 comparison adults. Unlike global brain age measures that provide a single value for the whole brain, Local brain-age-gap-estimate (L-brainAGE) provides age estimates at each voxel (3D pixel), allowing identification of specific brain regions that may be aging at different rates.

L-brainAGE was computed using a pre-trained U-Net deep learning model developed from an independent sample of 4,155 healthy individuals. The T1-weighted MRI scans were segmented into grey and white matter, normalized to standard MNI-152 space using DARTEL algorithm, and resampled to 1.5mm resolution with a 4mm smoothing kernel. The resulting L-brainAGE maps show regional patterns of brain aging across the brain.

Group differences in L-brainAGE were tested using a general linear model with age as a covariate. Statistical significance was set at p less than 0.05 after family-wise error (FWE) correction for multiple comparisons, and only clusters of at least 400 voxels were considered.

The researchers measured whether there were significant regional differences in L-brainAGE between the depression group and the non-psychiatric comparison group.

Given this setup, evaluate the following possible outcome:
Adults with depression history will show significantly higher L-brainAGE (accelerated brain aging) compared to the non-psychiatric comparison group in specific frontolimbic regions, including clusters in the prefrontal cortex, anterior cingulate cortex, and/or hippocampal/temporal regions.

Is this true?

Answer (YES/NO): YES